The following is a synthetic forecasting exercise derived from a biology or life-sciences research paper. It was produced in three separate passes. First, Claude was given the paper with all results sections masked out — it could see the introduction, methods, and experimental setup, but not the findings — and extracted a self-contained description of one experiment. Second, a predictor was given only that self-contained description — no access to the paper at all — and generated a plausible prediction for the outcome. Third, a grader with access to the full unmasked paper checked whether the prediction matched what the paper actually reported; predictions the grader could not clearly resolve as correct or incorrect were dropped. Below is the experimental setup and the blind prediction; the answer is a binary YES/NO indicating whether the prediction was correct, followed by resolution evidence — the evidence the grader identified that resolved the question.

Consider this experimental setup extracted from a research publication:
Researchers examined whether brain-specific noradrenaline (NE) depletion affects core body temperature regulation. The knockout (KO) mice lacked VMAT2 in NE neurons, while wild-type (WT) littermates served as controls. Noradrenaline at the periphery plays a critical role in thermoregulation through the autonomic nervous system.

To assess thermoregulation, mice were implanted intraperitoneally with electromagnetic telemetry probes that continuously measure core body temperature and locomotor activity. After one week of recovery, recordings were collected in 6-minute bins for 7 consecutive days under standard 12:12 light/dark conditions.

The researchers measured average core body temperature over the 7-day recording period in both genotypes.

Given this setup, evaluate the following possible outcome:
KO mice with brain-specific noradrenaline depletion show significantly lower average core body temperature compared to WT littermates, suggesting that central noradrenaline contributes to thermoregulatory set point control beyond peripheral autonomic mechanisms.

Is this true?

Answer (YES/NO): NO